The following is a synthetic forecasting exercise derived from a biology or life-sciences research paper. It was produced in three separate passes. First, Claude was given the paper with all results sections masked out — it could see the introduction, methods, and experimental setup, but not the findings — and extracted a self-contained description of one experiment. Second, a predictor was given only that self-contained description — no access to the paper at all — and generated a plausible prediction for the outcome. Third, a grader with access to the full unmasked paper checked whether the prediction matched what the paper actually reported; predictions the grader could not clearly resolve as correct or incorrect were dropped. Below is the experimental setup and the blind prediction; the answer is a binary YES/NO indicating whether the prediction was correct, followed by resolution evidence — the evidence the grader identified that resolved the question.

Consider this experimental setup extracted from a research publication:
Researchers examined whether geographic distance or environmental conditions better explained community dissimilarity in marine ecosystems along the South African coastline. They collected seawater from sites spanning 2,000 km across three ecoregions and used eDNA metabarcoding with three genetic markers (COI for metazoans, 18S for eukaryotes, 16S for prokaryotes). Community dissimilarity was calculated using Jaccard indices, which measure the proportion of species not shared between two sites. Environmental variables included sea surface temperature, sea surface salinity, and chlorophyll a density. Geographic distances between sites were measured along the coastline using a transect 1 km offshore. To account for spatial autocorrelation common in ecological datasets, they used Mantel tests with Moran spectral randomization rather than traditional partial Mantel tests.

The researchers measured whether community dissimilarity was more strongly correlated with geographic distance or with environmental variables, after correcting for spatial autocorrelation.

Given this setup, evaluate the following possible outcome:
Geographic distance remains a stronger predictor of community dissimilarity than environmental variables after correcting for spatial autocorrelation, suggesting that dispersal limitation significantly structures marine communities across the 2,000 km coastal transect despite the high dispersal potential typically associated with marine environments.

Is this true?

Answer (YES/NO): NO